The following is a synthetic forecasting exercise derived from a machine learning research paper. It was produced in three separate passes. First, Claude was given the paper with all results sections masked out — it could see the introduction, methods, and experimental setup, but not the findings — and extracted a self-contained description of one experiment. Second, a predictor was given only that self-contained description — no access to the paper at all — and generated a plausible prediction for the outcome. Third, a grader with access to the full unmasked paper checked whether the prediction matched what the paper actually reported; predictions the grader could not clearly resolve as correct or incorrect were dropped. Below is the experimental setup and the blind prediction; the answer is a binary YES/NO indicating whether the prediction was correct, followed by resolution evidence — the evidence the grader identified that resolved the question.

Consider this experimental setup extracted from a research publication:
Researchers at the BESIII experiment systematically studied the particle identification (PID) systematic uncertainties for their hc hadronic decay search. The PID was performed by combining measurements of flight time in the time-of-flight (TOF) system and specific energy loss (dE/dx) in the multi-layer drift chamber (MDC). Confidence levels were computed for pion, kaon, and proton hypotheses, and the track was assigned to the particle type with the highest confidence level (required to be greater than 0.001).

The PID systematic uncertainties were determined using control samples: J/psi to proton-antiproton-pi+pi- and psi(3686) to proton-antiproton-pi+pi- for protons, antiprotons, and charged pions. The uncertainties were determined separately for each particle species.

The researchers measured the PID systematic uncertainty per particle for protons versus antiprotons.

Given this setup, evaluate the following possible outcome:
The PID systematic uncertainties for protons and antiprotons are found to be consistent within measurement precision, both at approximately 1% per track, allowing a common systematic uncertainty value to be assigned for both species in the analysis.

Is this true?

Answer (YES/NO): NO